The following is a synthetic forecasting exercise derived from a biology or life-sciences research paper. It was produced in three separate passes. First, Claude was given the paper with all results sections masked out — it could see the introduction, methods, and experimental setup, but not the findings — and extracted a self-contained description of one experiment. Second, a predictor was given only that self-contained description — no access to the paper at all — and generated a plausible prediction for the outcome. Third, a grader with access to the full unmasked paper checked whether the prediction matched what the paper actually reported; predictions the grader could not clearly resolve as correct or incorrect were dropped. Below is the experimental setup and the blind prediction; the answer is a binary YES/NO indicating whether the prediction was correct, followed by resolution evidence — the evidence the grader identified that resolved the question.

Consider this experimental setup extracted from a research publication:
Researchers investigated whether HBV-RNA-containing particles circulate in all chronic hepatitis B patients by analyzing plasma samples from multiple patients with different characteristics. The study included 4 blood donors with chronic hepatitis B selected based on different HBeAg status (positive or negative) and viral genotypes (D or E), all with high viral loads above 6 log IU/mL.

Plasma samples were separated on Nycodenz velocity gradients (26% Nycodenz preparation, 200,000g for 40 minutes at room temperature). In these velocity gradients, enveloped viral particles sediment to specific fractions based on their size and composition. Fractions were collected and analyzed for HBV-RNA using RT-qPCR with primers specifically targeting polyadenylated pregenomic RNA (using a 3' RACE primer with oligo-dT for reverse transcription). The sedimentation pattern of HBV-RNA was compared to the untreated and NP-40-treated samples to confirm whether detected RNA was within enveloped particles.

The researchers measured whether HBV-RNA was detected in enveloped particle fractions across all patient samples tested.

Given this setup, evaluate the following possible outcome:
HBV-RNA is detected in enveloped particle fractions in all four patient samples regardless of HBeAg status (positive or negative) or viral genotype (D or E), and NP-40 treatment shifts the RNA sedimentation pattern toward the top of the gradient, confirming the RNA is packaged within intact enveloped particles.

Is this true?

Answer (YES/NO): NO